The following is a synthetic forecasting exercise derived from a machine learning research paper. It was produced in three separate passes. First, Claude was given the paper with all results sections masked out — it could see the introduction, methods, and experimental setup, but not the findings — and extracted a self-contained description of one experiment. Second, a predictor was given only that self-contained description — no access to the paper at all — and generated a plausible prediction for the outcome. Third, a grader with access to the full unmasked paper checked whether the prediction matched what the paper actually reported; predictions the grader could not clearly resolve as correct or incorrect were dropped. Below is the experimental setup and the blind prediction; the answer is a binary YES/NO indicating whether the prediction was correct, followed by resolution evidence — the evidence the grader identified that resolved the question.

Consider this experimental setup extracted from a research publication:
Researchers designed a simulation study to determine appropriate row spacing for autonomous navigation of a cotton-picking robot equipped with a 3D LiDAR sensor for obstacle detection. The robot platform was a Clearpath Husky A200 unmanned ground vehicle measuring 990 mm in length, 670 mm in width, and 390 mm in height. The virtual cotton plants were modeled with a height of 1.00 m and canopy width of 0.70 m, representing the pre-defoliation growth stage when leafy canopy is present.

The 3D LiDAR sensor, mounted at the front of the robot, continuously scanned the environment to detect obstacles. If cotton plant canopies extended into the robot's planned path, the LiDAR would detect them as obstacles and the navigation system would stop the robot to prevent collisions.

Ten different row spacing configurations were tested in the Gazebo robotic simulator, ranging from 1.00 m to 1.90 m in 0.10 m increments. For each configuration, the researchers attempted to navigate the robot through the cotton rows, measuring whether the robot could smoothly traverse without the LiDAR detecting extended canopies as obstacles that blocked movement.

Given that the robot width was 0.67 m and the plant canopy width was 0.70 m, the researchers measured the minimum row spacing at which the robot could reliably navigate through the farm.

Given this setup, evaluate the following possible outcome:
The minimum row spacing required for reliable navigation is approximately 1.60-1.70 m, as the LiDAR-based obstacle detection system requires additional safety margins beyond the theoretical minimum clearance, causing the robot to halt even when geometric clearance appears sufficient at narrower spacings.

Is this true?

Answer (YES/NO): NO